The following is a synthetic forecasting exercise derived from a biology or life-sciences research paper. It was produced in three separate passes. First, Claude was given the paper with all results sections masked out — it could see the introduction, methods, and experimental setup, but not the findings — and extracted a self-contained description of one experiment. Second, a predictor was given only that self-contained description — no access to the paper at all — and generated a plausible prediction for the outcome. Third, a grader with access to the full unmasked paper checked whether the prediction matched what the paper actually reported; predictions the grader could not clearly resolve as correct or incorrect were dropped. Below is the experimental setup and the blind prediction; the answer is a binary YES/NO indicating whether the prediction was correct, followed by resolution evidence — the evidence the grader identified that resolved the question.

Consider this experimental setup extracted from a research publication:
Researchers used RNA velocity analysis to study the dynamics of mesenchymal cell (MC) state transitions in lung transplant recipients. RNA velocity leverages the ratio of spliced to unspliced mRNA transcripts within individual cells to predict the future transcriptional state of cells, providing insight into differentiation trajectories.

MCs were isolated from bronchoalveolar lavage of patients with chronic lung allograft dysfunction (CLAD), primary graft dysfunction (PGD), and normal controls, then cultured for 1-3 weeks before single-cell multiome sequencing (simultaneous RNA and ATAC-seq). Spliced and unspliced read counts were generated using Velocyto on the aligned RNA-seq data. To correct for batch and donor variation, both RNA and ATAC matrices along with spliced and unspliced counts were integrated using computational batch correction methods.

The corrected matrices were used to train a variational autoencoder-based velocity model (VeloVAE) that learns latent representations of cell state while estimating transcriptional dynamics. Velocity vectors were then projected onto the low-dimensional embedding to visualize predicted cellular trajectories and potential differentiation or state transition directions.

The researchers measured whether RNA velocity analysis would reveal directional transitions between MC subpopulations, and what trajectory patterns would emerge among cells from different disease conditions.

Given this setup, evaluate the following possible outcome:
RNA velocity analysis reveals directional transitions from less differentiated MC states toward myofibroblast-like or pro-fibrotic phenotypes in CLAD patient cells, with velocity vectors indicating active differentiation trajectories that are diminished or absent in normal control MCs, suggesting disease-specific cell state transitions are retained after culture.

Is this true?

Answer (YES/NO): NO